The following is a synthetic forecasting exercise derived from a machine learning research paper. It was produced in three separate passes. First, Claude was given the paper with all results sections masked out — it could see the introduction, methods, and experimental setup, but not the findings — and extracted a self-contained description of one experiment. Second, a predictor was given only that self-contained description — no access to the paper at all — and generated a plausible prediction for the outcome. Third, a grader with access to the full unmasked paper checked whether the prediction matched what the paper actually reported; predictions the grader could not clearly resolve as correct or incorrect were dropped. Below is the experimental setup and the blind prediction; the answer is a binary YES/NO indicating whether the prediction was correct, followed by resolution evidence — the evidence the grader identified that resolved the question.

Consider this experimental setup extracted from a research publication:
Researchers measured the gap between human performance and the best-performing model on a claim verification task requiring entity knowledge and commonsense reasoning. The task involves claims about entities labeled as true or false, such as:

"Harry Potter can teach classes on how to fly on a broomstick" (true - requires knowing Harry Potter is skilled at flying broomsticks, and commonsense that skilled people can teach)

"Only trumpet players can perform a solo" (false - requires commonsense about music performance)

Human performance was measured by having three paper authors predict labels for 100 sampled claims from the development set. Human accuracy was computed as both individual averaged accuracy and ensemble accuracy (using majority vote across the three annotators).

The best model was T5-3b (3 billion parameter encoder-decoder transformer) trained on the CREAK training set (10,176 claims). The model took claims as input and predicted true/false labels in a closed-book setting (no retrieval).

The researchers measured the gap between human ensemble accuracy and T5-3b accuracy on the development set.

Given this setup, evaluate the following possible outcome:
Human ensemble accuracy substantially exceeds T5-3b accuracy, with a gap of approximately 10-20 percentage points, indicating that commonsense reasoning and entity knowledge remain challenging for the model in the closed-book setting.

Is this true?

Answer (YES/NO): YES